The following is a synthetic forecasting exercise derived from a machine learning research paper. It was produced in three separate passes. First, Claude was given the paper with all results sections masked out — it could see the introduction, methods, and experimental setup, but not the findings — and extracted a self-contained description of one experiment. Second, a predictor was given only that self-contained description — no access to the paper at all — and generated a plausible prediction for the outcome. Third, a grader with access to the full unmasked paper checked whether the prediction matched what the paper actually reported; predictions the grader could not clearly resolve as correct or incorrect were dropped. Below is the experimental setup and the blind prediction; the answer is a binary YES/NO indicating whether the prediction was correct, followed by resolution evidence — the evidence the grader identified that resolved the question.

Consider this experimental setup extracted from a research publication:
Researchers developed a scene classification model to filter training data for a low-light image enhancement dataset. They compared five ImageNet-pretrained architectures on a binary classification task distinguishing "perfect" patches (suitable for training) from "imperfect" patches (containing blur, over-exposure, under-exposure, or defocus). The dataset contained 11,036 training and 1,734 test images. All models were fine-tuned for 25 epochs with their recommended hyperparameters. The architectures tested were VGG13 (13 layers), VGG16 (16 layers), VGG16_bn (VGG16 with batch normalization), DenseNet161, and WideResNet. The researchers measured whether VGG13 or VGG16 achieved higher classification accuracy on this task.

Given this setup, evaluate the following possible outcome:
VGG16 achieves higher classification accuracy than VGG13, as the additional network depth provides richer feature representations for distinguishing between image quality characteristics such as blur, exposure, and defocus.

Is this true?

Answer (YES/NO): NO